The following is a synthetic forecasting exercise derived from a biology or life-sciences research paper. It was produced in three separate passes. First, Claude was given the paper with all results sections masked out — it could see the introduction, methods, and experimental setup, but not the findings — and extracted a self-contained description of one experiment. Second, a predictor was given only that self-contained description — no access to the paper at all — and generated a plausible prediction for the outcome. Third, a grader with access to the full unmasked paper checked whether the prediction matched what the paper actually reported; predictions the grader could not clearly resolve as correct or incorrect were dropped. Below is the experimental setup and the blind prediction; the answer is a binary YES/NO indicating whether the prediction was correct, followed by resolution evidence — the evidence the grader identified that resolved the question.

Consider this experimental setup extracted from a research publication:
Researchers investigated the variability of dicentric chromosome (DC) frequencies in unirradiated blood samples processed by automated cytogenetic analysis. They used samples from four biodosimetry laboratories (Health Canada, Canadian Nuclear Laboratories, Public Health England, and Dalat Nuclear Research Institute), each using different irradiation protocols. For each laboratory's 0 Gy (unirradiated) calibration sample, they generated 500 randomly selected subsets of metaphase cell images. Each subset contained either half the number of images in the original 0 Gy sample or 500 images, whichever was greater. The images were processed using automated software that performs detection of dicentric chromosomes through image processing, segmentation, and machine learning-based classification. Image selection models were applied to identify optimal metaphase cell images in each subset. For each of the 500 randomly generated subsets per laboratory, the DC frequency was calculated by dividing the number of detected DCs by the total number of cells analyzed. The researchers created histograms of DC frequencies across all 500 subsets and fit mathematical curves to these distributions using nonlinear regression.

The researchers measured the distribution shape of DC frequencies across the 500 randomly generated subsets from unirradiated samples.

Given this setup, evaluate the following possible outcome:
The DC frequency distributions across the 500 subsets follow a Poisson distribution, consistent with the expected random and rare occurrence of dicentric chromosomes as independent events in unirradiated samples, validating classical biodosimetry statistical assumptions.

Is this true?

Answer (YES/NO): NO